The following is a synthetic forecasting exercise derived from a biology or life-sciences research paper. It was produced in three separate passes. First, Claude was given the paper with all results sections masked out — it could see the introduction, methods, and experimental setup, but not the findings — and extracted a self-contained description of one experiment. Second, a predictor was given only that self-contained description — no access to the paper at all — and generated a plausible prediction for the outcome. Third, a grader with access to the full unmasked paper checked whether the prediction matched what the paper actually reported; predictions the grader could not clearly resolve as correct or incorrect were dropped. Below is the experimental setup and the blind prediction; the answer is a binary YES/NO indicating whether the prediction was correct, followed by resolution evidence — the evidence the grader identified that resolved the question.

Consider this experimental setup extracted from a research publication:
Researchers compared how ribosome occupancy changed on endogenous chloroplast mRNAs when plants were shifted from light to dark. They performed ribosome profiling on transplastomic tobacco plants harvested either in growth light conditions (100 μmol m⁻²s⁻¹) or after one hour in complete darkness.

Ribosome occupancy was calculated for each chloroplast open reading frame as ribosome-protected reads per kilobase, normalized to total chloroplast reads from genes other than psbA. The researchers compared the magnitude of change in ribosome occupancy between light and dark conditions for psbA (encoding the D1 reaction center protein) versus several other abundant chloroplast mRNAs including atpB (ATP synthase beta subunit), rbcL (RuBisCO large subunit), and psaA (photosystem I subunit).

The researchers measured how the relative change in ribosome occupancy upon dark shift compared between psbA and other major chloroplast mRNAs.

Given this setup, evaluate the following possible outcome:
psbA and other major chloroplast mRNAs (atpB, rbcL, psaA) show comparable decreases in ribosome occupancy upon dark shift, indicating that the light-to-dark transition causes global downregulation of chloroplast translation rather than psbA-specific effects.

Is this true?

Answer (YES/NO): NO